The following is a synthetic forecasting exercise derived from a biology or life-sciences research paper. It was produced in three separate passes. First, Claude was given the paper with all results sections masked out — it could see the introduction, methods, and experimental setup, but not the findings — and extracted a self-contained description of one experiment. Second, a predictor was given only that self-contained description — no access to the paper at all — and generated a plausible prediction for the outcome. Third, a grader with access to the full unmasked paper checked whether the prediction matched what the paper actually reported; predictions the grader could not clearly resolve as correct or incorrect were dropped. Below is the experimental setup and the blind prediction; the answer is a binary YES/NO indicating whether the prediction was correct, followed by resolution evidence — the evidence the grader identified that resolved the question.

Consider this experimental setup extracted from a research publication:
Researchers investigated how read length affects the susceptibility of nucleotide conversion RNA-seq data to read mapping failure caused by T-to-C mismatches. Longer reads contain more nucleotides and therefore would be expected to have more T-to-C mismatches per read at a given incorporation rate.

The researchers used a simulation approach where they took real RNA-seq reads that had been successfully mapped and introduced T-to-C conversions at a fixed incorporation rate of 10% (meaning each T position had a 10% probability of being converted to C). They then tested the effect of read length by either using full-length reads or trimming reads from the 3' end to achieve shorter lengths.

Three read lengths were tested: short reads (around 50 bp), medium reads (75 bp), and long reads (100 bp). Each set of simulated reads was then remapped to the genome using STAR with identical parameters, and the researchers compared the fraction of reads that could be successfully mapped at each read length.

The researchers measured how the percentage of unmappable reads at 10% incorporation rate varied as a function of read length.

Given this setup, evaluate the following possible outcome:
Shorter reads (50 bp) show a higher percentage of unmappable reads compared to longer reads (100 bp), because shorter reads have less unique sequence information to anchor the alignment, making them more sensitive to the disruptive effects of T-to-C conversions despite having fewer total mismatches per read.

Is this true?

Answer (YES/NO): YES